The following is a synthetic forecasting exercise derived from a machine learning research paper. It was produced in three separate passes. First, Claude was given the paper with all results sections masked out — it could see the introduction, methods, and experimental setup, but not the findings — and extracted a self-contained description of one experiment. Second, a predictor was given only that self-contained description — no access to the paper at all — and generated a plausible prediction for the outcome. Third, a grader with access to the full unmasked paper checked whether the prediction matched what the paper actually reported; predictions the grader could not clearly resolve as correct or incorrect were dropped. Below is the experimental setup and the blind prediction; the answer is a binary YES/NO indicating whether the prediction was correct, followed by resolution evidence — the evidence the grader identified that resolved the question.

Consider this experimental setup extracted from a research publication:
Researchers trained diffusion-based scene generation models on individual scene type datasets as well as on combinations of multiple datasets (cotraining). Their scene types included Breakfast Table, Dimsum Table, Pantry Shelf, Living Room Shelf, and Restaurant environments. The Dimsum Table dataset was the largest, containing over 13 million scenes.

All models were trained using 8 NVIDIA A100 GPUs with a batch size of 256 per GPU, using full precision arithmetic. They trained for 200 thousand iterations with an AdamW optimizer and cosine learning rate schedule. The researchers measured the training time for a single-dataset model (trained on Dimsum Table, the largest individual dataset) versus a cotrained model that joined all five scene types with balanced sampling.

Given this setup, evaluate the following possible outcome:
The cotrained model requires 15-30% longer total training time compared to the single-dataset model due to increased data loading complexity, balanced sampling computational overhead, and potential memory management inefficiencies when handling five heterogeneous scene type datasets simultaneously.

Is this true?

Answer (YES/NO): NO